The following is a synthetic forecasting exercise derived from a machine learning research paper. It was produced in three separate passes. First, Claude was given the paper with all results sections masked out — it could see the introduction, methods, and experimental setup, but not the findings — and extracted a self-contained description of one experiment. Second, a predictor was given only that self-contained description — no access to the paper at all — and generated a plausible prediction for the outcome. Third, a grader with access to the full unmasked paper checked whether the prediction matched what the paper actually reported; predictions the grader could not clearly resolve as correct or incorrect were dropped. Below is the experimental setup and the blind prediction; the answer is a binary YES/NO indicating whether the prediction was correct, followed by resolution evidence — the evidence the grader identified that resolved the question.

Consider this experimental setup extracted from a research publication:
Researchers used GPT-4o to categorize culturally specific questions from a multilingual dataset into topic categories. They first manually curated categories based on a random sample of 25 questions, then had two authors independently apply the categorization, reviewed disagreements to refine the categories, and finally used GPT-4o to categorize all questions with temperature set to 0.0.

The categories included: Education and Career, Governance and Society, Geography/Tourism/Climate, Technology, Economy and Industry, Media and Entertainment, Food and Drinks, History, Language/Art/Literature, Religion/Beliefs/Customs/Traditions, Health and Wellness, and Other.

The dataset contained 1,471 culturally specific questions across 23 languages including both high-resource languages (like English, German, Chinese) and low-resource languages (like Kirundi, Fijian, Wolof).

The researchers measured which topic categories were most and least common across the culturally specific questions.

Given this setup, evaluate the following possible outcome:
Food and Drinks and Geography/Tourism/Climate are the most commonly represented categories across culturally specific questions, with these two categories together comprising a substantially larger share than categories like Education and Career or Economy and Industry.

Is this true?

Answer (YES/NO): NO